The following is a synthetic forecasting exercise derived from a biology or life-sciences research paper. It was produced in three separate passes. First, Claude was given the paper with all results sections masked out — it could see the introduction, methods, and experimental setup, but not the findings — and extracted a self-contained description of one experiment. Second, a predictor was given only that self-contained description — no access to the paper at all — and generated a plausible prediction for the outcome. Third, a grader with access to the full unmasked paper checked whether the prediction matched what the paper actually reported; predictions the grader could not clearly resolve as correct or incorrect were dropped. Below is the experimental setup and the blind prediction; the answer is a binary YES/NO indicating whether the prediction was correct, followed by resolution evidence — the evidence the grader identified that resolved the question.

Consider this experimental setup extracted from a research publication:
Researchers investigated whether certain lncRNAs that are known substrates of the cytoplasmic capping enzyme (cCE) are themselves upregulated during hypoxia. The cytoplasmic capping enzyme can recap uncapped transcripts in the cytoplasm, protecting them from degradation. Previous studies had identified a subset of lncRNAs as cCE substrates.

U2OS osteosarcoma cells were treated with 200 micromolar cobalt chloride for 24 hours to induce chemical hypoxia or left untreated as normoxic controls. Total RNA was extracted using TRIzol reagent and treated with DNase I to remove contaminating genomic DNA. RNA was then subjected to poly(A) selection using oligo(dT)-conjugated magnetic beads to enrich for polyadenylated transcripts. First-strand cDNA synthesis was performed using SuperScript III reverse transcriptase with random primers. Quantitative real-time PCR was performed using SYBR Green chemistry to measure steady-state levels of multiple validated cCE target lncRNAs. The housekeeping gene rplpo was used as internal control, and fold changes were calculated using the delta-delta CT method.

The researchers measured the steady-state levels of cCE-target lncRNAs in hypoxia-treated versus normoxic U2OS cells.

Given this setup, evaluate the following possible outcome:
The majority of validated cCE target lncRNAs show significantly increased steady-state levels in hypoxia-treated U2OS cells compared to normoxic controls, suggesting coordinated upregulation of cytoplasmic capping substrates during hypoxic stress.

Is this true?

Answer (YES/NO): YES